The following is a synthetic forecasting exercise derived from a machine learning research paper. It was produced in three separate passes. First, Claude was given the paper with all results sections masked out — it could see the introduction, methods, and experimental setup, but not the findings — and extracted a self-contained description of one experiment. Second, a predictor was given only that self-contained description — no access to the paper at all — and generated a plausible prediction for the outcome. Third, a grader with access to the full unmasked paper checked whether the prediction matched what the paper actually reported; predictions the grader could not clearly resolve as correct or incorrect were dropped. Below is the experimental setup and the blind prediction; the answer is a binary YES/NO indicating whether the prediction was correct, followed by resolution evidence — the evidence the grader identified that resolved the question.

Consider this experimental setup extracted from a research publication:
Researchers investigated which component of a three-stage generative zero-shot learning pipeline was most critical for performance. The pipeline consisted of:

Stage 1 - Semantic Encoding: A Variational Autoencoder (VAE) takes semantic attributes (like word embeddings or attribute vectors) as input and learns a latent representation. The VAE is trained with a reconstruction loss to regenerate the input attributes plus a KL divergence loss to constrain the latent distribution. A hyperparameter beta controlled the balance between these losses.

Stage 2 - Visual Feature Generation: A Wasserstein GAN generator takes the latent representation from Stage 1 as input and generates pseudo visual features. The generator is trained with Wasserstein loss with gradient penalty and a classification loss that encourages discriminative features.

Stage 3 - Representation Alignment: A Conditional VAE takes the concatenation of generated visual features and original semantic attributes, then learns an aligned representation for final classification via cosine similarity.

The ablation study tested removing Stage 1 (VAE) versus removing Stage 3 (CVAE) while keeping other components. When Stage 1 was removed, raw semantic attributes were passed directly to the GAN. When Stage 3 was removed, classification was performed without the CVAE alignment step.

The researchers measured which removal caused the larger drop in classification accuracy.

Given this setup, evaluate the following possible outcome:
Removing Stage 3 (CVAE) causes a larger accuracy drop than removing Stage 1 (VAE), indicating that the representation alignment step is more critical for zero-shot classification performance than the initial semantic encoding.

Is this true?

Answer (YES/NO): NO